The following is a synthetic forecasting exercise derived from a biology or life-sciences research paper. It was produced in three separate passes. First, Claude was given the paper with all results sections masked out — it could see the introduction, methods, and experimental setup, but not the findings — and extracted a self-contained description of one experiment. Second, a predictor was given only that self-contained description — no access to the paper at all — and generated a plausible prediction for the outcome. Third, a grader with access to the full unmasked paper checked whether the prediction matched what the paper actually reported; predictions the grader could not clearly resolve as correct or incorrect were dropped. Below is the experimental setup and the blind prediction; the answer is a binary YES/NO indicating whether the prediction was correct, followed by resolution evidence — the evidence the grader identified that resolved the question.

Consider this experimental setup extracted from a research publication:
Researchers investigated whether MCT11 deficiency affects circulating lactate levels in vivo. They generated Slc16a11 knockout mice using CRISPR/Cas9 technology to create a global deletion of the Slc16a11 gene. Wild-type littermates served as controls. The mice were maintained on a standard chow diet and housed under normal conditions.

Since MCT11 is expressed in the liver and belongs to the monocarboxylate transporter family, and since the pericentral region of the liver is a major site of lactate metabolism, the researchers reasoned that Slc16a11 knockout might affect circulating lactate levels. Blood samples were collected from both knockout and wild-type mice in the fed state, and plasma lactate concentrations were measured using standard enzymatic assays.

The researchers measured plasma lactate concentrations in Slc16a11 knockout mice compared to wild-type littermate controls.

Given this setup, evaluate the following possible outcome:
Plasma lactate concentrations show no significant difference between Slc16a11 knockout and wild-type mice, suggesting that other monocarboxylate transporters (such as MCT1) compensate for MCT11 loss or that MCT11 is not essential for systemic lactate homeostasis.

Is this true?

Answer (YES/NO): NO